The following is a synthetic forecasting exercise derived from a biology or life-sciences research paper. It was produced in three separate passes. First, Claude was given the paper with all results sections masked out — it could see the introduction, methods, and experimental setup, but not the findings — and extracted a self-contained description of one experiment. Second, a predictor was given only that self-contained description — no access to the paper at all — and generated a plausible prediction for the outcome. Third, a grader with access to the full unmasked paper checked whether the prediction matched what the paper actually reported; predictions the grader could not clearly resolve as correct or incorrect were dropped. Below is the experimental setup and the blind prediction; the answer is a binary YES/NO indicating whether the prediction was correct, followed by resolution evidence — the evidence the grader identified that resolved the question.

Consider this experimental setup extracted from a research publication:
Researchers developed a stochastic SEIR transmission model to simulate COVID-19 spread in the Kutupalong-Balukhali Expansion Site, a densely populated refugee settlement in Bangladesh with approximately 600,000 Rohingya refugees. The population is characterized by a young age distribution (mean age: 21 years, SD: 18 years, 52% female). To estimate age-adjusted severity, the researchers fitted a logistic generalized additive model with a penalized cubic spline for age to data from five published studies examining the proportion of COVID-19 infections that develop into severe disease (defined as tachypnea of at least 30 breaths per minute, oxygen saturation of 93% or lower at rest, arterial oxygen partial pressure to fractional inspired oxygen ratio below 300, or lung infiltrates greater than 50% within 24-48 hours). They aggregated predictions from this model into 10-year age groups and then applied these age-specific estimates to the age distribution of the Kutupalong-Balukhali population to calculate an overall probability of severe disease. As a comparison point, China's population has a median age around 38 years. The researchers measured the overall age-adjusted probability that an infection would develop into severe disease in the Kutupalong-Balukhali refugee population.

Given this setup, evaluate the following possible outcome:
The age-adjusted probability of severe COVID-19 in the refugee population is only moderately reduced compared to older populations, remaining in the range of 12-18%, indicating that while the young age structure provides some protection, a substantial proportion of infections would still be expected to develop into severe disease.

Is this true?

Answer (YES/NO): NO